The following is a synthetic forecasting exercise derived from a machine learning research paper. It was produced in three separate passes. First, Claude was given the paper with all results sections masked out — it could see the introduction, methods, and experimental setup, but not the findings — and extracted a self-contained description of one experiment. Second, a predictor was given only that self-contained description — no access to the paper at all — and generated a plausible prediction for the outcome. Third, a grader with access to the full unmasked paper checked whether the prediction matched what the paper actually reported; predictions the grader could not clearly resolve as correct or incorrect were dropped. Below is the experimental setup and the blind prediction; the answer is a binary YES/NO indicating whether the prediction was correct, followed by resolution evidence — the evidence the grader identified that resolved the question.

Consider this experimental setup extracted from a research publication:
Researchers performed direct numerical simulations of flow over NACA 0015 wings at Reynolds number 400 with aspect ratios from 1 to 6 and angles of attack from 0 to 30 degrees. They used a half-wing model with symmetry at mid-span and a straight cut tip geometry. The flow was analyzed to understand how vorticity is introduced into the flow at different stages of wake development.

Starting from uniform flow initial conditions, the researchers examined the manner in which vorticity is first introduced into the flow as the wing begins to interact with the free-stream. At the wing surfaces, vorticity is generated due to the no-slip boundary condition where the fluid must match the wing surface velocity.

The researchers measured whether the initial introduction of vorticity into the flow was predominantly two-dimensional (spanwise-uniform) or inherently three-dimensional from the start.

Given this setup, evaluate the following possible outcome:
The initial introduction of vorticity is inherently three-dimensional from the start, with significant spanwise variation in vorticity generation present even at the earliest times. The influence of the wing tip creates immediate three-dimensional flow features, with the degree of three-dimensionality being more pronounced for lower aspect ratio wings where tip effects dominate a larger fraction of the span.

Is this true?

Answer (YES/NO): NO